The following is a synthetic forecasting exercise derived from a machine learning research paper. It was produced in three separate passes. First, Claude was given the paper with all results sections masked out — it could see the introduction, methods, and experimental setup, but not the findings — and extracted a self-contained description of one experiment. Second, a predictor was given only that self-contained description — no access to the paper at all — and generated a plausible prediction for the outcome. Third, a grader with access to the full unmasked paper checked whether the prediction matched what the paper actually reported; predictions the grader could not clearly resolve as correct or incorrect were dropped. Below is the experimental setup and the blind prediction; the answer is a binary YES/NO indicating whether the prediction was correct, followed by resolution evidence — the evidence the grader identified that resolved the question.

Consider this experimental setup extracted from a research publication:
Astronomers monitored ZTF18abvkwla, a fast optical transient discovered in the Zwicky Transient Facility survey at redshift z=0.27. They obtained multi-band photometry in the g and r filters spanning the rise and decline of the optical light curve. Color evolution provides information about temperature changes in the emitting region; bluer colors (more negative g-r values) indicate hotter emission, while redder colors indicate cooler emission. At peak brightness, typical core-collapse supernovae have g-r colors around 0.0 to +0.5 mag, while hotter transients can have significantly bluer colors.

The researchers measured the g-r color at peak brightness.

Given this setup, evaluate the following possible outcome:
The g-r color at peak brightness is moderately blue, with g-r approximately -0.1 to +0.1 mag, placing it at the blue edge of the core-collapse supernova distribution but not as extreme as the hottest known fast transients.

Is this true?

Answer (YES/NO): NO